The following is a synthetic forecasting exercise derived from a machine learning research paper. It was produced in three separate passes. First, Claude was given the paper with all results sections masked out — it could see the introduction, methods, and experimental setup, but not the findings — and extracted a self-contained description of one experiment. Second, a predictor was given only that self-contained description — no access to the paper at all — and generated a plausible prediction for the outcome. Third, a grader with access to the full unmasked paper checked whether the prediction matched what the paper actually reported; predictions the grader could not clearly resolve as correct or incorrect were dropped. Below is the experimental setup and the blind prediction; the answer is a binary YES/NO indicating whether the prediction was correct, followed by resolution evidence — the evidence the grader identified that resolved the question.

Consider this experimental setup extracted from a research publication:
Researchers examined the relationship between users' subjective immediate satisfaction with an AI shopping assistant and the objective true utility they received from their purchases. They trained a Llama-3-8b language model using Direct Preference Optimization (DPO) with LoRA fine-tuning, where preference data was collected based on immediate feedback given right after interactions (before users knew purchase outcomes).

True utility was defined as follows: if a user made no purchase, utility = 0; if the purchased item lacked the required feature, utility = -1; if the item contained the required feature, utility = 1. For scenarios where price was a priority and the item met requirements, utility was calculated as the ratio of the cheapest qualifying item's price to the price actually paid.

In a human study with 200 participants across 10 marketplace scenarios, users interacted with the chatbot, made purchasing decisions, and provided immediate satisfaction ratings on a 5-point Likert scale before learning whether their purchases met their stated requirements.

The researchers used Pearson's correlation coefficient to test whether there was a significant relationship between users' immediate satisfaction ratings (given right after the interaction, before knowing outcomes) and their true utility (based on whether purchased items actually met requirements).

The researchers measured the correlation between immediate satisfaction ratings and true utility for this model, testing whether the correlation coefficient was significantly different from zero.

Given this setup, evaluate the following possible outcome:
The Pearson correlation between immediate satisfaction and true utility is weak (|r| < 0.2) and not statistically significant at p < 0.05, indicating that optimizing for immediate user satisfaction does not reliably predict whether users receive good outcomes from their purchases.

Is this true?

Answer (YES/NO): YES